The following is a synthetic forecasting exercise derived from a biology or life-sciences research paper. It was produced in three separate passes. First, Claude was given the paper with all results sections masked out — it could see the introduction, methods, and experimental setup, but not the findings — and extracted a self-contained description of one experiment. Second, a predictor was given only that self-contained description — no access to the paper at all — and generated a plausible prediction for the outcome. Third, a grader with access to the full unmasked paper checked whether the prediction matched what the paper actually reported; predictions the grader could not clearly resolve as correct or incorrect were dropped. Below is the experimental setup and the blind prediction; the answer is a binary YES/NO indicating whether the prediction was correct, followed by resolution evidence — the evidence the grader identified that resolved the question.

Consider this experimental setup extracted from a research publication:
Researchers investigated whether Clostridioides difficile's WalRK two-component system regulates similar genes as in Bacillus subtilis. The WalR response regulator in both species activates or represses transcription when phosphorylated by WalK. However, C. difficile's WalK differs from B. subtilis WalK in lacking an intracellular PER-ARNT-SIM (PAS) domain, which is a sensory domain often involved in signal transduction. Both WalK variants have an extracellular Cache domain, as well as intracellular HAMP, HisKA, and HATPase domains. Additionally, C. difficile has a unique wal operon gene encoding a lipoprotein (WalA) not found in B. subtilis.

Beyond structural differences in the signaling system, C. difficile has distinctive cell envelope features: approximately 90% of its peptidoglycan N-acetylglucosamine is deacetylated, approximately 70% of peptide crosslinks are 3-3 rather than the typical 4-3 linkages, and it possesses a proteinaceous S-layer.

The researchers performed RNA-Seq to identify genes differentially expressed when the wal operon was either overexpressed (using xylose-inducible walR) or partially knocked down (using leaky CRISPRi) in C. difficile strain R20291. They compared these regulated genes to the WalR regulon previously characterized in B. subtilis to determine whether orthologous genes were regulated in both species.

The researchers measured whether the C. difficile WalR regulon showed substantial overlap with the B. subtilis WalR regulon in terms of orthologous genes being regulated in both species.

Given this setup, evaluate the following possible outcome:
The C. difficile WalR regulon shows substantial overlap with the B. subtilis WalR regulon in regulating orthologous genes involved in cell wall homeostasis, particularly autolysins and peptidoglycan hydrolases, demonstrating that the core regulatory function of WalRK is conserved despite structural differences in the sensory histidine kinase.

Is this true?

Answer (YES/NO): YES